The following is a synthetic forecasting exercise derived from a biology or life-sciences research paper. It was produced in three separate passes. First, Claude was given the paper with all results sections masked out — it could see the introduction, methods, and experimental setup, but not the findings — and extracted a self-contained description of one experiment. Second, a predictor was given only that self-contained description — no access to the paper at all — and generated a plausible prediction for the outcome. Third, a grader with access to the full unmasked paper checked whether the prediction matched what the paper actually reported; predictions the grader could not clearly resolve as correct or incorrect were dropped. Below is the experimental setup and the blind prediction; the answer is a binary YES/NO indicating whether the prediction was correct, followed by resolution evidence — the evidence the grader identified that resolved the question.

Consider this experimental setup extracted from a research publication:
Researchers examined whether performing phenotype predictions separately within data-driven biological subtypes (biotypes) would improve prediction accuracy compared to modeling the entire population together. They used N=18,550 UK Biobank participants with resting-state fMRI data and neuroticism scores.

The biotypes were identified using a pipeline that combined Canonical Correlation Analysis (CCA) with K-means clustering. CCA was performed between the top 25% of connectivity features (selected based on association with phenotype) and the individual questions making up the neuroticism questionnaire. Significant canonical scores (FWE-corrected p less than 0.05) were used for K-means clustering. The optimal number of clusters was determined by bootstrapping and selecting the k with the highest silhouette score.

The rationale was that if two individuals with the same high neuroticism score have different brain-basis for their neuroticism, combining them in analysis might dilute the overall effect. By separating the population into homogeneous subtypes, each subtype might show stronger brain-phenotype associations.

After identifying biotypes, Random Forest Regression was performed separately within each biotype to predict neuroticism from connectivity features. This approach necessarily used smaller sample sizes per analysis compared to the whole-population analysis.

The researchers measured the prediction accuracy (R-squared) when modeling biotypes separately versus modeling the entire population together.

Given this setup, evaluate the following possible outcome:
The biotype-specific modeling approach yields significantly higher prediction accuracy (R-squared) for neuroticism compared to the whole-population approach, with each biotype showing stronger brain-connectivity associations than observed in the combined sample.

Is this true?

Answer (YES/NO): NO